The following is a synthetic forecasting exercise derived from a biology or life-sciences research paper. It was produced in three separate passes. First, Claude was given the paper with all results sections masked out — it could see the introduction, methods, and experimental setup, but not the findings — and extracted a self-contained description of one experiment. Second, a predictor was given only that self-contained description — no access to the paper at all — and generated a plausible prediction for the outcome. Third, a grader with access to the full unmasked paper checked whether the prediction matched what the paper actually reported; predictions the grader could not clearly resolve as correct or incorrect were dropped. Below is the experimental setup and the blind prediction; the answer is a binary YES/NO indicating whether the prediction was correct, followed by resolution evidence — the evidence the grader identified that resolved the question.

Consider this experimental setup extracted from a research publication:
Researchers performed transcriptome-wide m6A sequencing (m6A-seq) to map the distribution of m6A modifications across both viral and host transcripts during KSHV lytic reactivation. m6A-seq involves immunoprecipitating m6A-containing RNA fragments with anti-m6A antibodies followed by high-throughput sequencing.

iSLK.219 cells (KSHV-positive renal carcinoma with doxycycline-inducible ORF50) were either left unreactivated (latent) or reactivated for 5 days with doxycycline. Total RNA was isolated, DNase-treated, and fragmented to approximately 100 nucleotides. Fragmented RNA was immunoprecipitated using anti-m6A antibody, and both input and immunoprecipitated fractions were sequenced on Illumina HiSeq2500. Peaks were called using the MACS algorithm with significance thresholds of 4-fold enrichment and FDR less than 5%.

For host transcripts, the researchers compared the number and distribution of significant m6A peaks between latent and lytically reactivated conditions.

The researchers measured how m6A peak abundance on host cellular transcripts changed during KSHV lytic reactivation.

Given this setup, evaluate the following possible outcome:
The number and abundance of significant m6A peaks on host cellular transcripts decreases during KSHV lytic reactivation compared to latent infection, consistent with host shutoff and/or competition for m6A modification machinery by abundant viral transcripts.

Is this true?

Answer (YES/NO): YES